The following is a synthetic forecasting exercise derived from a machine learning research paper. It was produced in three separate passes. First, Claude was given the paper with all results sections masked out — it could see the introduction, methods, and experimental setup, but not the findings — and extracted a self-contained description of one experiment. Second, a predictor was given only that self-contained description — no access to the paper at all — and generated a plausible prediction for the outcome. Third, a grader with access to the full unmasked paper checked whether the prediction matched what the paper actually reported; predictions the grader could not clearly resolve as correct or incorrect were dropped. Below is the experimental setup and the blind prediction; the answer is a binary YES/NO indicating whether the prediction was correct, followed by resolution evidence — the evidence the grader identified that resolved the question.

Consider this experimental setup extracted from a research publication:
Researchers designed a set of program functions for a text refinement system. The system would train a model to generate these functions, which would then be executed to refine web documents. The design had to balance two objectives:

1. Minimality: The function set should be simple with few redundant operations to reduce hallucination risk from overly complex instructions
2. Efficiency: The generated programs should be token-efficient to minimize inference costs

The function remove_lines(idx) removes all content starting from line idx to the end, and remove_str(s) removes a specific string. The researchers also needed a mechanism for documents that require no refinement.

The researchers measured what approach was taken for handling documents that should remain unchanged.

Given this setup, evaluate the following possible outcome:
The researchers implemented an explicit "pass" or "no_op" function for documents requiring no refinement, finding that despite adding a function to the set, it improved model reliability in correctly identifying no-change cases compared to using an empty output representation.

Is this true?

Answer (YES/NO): NO